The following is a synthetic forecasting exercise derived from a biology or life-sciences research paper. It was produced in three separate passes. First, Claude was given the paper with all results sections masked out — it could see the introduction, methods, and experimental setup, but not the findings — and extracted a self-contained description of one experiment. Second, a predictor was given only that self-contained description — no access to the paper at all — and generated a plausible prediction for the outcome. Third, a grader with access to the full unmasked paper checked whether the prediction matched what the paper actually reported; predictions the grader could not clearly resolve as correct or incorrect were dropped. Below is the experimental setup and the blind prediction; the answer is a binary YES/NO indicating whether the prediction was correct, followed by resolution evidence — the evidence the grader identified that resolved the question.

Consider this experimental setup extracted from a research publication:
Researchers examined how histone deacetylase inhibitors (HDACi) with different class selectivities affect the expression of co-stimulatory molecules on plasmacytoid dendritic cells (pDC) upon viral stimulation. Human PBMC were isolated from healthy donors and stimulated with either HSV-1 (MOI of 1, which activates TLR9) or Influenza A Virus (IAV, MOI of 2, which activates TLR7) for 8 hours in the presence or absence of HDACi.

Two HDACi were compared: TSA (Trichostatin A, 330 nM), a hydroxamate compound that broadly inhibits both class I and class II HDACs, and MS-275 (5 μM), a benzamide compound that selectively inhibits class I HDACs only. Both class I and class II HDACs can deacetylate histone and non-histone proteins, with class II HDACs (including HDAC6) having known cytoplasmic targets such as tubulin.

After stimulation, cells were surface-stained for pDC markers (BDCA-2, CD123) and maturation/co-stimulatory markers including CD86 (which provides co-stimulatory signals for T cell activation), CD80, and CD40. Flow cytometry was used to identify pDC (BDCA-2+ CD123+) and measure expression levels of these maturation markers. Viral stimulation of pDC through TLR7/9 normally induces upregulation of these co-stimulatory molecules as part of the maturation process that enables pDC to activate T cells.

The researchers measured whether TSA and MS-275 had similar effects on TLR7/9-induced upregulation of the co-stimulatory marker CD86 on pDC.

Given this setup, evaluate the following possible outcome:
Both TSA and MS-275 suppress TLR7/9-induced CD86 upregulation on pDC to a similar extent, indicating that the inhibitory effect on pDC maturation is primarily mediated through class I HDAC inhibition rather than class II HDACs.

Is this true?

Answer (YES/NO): NO